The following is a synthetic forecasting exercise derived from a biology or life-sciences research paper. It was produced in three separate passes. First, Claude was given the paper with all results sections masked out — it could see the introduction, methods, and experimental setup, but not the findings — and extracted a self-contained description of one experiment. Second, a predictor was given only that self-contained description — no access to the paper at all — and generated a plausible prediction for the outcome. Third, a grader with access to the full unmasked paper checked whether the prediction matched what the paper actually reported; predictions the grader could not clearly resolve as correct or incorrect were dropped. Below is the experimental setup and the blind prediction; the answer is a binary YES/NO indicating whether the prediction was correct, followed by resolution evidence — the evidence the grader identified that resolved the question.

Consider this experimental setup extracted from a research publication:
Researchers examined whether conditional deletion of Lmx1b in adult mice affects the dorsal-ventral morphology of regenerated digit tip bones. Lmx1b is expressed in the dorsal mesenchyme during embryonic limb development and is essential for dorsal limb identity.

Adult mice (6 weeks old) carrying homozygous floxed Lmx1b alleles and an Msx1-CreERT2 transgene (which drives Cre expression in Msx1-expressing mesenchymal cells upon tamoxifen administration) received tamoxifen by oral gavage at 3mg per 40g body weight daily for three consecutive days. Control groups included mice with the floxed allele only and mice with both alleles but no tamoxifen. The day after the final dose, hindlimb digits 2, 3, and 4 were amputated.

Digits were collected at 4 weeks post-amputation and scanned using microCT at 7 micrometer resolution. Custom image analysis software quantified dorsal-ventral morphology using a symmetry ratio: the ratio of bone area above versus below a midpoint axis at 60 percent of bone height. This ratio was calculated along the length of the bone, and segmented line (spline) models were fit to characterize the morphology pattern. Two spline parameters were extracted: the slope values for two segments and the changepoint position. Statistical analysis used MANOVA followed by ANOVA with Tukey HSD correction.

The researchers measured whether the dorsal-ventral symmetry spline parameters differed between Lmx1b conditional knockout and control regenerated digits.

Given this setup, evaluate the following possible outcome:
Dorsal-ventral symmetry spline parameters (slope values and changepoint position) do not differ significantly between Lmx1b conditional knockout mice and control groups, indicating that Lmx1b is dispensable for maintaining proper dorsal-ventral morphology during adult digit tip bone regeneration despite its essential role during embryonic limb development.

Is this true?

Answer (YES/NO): YES